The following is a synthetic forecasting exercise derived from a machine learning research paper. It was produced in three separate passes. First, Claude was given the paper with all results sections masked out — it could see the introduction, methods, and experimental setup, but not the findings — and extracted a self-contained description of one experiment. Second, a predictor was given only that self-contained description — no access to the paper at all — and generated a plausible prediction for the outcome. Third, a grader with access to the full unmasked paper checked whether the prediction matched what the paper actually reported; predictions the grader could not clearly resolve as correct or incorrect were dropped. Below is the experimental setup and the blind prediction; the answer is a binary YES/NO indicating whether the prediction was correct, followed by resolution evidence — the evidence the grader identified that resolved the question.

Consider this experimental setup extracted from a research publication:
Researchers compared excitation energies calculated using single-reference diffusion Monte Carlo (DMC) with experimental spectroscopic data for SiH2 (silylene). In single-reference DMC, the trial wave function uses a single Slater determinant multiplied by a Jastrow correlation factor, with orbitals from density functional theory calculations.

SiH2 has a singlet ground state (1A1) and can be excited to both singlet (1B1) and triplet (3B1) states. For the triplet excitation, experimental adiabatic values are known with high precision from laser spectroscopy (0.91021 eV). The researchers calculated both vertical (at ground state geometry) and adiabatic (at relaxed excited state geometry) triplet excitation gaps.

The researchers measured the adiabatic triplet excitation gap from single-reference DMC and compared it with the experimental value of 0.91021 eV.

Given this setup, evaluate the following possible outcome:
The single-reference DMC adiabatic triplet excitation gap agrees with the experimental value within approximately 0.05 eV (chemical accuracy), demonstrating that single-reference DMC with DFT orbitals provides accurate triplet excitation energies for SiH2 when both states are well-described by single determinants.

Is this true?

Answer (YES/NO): NO